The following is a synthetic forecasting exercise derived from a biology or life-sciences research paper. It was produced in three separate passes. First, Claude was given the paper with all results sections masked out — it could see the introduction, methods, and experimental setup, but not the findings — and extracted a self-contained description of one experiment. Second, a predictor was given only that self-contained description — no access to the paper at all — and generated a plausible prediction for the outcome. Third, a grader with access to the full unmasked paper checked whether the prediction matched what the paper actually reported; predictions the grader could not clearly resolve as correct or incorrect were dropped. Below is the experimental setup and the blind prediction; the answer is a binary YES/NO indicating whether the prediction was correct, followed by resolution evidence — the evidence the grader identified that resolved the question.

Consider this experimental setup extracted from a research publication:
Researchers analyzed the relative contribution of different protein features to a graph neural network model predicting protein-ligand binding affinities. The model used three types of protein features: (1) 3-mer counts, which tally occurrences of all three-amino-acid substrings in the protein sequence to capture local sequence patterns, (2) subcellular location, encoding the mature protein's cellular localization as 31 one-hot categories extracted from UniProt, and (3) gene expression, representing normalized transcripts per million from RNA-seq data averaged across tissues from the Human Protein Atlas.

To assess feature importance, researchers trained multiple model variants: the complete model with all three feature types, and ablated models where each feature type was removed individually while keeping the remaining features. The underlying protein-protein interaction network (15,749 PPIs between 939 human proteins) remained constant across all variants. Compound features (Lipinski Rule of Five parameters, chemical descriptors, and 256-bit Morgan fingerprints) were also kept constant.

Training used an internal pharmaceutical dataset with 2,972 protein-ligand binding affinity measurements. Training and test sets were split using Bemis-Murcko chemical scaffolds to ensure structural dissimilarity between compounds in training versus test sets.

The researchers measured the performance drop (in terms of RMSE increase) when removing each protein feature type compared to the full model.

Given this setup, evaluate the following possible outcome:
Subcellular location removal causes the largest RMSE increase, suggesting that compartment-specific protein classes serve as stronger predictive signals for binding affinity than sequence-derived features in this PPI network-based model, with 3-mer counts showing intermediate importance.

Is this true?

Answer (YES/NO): NO